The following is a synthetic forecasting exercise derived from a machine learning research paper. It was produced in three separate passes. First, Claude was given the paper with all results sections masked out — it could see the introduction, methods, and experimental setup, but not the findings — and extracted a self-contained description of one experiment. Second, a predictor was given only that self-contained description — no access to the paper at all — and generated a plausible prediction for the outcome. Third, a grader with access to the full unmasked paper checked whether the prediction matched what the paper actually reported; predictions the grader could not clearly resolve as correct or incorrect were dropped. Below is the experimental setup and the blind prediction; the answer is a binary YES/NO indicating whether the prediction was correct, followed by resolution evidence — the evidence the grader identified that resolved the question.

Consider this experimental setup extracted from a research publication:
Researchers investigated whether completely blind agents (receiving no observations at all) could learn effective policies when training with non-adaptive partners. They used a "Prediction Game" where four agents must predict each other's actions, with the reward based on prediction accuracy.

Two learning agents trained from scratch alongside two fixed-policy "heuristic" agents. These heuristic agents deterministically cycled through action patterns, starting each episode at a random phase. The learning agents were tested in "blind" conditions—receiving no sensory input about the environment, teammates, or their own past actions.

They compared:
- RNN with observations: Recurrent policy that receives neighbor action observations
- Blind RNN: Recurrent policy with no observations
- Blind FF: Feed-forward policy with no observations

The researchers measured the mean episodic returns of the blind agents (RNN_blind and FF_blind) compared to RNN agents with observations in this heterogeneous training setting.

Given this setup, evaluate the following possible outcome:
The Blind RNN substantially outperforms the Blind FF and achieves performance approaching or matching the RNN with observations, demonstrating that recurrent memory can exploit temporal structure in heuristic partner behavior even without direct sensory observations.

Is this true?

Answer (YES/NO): NO